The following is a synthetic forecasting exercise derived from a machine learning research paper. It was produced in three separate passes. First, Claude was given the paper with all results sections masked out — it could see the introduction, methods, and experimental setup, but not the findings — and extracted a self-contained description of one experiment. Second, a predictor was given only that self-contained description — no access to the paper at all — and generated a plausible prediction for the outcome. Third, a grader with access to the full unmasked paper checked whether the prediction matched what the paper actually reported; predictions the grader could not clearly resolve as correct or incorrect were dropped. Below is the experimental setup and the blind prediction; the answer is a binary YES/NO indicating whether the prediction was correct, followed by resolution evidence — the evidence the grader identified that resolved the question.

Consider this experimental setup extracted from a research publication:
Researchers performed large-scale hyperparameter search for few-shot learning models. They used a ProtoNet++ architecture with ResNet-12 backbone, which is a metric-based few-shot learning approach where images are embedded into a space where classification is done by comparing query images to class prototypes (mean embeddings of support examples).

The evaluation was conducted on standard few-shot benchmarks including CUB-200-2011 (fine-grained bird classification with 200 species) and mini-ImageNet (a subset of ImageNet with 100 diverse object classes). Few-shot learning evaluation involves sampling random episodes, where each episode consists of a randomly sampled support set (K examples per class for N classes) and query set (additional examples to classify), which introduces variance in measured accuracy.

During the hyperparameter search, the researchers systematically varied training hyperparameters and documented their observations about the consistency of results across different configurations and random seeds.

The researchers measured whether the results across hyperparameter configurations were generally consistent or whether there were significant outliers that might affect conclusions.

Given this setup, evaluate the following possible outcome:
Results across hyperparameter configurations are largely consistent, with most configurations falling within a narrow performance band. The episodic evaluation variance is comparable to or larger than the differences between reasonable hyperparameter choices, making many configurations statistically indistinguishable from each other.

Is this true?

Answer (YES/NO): NO